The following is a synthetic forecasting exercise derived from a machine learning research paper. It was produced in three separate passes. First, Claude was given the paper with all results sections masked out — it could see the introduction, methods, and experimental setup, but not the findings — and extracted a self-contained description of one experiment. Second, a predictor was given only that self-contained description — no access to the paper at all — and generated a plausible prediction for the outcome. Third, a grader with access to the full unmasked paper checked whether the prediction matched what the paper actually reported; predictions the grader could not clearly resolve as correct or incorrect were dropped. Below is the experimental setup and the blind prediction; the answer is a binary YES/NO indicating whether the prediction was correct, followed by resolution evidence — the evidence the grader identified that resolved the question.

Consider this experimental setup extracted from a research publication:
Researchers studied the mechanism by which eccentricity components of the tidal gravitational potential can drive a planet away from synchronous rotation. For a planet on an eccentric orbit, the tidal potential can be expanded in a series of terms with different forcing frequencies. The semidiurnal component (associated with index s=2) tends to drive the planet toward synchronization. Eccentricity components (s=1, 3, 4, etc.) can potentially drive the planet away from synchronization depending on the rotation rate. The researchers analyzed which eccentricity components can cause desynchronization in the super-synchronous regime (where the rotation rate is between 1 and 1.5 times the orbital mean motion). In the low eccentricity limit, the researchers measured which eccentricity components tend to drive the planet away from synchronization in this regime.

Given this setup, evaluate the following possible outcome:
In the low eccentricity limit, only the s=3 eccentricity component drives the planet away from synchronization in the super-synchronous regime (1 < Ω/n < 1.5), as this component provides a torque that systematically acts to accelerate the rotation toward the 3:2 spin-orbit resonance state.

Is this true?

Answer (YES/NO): YES